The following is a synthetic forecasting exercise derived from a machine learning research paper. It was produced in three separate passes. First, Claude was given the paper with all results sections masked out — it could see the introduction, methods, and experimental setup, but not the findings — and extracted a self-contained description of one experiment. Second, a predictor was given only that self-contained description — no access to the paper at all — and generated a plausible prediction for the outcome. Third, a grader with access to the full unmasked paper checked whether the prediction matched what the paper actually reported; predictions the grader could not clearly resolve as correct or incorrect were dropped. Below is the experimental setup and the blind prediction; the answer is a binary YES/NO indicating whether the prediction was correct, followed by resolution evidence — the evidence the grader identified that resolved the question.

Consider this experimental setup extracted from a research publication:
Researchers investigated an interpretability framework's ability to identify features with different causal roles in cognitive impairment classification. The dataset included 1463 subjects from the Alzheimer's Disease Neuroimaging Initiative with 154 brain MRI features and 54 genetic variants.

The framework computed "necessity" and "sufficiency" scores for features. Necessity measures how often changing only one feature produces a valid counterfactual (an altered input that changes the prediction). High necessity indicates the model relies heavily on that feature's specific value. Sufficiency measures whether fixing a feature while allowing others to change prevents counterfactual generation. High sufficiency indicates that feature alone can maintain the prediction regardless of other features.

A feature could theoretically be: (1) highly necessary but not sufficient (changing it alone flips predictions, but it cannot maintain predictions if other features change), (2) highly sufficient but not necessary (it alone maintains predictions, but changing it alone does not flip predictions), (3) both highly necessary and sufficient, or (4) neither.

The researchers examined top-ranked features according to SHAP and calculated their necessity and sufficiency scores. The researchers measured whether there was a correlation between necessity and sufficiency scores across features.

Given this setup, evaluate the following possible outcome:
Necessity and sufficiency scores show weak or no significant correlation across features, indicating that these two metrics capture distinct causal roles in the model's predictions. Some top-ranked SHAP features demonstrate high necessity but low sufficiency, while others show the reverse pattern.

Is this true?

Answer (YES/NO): NO